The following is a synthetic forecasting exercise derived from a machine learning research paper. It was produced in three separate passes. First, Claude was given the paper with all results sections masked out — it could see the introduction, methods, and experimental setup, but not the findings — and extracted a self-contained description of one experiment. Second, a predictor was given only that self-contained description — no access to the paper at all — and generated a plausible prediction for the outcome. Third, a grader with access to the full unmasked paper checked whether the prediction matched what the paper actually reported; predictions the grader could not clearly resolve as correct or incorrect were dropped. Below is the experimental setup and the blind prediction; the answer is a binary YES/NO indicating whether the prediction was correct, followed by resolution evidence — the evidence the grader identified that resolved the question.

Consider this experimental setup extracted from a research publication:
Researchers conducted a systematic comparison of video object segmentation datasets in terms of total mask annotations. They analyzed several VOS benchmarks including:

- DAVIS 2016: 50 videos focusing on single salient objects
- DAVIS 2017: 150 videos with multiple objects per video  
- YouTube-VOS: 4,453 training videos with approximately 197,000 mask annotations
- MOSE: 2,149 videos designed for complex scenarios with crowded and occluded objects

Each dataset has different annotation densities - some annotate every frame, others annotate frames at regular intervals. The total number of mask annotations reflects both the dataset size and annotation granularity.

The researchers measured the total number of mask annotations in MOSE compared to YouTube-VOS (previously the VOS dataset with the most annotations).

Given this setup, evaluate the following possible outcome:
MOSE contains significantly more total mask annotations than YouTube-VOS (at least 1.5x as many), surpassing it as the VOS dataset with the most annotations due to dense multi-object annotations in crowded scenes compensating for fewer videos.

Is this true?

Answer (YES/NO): YES